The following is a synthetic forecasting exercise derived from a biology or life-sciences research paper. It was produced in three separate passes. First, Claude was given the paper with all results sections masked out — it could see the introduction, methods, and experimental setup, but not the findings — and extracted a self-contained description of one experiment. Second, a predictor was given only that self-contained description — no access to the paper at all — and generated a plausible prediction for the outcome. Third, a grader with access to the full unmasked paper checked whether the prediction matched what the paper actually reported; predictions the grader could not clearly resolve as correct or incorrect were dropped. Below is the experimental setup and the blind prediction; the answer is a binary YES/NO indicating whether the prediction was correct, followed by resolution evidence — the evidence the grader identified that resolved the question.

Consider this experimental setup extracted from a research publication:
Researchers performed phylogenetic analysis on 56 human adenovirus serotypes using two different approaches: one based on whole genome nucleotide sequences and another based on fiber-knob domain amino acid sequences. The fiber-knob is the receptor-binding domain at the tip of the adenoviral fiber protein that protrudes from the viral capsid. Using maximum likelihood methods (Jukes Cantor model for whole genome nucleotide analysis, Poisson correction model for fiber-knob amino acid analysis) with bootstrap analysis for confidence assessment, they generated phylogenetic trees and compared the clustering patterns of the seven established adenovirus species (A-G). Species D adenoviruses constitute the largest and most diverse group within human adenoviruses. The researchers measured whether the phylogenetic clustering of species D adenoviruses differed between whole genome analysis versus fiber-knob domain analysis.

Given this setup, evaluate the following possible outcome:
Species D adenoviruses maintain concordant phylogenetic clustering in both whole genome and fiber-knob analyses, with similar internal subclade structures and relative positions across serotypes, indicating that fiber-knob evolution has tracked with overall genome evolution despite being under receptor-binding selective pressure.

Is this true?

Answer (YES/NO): NO